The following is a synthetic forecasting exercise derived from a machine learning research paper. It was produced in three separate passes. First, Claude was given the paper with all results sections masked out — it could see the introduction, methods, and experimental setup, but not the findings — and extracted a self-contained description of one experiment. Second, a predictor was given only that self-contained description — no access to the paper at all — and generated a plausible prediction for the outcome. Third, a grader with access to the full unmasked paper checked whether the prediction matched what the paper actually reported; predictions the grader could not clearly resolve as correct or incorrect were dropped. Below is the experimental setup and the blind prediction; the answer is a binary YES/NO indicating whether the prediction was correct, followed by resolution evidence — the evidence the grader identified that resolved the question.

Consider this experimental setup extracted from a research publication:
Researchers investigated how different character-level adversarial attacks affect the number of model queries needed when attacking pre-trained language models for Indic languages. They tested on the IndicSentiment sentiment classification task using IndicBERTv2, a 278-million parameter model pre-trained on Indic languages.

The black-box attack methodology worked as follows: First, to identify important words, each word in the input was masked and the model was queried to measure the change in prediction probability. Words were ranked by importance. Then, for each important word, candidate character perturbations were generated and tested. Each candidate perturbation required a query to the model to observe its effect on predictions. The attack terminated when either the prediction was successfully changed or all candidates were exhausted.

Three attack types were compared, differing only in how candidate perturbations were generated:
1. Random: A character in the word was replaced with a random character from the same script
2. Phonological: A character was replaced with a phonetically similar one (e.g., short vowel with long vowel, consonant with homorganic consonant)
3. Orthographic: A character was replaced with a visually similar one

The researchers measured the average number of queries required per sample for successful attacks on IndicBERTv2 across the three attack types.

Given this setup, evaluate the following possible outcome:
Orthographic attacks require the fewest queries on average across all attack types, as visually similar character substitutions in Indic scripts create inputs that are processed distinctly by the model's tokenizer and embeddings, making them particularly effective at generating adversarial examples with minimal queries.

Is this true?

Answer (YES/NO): YES